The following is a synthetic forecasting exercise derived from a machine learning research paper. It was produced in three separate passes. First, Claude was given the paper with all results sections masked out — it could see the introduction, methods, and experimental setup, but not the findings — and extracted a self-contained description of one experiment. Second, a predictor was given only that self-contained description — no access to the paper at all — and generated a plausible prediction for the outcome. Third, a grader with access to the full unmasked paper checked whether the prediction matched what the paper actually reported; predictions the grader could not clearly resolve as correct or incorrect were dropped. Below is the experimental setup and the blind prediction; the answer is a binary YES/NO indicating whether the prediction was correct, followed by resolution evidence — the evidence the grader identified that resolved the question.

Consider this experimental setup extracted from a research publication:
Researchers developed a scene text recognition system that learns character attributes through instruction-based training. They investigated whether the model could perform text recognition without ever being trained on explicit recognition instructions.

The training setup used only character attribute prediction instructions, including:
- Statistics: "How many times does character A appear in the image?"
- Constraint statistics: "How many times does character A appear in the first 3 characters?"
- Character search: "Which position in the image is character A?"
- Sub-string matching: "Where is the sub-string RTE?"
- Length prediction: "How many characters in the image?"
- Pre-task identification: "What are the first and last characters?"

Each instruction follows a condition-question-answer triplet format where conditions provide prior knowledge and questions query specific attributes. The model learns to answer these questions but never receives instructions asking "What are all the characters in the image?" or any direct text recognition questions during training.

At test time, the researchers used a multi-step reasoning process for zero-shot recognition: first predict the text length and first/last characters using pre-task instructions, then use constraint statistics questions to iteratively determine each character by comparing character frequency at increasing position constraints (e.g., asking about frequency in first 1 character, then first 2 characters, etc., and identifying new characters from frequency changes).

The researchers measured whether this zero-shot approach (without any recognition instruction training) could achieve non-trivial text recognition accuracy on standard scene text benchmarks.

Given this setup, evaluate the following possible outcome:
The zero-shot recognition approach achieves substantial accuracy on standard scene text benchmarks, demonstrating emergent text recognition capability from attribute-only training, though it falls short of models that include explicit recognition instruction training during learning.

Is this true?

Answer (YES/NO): YES